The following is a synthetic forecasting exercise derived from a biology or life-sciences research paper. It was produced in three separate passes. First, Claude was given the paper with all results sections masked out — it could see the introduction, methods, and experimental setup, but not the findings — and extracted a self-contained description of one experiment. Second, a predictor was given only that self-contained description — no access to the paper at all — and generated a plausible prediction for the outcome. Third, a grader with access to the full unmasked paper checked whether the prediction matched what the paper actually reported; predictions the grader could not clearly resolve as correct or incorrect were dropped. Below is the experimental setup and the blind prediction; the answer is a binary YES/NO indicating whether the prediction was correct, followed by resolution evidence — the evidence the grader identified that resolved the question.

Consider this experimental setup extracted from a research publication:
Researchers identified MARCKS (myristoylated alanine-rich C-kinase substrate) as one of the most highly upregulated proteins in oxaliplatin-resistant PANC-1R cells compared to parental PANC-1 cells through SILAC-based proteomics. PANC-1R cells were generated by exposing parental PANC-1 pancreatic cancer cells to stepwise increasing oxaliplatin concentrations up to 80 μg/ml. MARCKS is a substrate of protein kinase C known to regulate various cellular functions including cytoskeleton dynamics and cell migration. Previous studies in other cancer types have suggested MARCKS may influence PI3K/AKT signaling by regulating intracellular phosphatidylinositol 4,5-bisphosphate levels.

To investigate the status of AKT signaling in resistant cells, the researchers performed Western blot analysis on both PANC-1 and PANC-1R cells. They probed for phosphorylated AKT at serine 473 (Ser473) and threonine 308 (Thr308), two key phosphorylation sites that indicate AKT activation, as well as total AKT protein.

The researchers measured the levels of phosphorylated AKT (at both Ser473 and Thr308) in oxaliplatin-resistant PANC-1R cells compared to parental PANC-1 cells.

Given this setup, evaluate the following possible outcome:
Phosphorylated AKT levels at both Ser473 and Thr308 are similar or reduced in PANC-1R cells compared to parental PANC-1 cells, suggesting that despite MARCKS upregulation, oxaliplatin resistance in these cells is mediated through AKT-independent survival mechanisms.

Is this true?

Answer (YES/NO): NO